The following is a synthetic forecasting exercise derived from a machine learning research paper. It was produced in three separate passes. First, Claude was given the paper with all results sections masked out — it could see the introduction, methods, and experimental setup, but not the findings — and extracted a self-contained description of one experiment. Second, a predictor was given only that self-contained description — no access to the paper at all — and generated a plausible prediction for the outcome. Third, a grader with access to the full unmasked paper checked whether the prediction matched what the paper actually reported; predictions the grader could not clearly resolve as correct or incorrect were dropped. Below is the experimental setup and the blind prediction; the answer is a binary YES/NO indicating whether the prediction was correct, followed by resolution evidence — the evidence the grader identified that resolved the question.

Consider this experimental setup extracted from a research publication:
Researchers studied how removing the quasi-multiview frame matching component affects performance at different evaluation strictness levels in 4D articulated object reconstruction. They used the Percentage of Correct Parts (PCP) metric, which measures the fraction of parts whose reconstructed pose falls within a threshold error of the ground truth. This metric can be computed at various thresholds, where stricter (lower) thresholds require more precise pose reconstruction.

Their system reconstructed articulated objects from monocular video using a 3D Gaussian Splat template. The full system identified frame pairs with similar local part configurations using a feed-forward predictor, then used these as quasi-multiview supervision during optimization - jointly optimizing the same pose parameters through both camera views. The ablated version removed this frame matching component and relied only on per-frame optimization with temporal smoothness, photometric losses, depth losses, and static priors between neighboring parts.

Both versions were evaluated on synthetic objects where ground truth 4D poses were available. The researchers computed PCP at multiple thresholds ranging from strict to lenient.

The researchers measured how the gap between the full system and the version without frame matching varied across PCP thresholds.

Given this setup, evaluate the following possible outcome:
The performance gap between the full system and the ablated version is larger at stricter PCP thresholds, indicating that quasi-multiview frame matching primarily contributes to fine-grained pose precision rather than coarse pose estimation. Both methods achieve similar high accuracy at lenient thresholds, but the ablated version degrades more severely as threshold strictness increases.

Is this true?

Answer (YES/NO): YES